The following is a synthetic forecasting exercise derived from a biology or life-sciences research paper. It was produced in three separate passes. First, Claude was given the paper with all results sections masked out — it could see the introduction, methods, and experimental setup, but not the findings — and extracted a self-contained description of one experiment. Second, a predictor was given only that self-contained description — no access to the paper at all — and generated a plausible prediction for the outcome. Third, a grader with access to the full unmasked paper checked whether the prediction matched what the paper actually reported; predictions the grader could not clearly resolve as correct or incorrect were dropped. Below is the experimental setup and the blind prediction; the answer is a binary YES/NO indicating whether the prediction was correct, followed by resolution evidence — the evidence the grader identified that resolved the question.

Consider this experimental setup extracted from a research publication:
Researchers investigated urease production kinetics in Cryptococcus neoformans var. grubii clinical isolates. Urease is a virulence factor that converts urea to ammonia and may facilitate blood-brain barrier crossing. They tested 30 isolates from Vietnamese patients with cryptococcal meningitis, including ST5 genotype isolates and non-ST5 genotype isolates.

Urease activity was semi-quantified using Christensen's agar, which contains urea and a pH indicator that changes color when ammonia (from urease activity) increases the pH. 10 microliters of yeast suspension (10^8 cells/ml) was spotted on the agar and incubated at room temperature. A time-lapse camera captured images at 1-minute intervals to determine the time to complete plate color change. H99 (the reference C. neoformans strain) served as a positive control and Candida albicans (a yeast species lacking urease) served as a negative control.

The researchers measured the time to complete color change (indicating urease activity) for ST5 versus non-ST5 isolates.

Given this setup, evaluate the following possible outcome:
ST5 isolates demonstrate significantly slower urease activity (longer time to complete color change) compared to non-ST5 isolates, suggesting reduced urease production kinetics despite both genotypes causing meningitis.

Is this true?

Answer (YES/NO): NO